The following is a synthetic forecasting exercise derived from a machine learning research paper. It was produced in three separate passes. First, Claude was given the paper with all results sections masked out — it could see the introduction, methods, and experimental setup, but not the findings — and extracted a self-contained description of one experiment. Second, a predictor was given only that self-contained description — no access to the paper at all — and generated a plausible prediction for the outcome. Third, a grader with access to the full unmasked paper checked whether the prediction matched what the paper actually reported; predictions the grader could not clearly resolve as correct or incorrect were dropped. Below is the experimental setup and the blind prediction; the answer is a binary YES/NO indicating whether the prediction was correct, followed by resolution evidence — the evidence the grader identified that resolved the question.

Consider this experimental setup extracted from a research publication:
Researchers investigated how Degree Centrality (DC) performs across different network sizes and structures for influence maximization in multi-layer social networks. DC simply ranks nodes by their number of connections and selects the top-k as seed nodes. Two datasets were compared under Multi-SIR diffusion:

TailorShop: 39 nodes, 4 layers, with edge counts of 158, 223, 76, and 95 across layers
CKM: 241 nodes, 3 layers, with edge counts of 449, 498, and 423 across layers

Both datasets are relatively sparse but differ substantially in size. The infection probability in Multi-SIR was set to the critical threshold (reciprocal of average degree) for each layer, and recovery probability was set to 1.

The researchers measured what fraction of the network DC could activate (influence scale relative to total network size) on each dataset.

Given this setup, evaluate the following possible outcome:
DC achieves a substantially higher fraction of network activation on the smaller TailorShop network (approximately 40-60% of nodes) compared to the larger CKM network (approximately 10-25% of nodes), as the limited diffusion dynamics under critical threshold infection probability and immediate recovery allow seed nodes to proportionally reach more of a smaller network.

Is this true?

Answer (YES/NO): NO